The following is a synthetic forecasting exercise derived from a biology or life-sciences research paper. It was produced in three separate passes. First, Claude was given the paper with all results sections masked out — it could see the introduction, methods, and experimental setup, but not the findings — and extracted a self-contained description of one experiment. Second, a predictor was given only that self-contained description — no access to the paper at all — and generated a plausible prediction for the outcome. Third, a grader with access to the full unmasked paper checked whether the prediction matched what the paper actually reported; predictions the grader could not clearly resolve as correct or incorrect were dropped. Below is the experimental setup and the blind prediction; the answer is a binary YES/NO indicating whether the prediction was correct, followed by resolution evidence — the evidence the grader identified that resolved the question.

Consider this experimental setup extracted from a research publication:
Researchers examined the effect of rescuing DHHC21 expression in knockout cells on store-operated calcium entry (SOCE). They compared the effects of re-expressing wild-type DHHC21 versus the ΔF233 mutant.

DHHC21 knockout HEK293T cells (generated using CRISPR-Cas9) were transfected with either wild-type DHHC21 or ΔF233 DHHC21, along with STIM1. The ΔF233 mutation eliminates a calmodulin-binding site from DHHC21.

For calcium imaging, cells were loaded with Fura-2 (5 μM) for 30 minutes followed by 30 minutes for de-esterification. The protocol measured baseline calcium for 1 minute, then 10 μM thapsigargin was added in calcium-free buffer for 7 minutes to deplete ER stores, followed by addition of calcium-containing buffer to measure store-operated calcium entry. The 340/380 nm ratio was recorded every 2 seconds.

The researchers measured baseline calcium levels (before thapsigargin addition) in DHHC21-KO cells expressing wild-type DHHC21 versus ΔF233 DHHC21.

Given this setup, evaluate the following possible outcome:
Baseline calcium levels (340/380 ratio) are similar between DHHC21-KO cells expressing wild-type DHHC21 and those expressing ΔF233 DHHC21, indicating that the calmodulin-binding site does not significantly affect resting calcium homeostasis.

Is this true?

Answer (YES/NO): NO